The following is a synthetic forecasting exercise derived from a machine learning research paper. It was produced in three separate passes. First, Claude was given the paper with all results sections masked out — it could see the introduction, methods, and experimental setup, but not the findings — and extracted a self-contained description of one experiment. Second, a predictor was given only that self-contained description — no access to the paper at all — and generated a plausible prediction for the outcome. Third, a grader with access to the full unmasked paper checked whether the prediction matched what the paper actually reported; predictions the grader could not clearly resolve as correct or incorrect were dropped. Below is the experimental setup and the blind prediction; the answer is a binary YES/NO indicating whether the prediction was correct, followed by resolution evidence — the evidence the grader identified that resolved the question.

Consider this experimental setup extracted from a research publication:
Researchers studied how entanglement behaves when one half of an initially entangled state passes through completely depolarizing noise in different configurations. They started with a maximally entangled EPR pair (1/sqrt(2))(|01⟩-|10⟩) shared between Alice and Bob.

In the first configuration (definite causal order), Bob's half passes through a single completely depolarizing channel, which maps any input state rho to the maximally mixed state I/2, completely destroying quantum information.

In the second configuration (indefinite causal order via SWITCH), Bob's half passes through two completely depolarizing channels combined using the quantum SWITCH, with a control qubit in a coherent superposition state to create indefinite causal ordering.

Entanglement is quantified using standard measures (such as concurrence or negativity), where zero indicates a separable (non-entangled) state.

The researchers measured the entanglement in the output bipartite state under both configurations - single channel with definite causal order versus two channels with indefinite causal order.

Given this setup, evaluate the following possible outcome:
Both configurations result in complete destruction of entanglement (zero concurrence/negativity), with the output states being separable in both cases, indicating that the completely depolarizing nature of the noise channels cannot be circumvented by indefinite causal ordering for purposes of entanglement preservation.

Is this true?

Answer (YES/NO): YES